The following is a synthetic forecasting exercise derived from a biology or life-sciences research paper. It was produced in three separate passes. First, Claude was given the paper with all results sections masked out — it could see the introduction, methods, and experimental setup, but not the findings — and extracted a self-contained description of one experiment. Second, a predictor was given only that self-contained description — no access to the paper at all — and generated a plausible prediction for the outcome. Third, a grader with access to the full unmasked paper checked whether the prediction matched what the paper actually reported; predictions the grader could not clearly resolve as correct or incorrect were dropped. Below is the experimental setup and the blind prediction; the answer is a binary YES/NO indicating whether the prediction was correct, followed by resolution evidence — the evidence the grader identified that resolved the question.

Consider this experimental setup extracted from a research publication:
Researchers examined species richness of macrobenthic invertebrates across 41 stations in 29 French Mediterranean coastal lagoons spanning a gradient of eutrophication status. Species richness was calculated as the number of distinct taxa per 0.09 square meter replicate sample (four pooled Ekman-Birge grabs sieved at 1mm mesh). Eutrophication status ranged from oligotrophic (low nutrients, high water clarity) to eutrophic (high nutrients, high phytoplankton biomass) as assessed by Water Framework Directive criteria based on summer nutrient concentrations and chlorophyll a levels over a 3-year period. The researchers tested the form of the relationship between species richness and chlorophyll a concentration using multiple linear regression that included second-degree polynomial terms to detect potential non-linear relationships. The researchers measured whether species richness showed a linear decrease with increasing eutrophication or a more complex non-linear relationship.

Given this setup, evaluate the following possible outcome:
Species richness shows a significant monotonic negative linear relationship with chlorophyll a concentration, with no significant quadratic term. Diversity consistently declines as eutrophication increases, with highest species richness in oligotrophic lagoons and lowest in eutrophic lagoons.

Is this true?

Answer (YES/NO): YES